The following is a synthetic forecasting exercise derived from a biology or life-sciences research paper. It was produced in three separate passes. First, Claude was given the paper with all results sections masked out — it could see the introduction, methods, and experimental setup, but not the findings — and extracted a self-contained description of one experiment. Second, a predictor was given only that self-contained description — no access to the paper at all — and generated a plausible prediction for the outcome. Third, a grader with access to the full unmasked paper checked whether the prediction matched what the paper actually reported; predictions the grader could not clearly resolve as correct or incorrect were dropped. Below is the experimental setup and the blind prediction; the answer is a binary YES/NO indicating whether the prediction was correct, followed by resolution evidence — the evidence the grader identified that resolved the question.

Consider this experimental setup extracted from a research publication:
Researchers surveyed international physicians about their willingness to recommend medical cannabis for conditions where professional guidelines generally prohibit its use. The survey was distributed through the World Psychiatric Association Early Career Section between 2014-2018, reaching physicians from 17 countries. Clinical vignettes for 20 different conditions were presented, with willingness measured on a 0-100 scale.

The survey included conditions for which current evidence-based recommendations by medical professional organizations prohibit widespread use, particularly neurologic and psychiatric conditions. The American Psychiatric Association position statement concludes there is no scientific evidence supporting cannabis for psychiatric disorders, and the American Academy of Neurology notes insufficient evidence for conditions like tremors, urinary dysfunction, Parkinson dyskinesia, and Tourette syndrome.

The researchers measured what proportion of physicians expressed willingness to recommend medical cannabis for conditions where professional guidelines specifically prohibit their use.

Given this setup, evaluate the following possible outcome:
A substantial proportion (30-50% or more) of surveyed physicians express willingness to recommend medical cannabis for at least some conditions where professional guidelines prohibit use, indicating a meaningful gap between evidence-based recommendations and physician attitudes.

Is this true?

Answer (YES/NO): YES